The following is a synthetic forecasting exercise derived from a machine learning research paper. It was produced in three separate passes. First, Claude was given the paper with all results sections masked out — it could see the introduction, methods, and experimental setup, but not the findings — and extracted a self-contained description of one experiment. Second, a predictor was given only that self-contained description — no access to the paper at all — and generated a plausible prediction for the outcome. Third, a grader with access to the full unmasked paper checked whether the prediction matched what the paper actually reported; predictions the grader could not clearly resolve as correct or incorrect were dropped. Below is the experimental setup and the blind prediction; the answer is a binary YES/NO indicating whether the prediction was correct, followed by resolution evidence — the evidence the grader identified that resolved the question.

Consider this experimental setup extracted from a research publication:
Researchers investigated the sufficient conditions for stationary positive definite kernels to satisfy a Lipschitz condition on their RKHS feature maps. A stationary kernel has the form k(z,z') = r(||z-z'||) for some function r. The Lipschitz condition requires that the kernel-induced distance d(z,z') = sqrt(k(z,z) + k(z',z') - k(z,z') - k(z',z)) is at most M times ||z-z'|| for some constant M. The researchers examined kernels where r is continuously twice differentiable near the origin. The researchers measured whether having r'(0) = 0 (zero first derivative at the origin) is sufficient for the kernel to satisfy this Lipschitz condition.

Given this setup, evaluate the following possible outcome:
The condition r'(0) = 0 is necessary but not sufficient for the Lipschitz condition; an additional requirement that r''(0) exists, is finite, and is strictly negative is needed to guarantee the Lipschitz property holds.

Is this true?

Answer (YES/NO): NO